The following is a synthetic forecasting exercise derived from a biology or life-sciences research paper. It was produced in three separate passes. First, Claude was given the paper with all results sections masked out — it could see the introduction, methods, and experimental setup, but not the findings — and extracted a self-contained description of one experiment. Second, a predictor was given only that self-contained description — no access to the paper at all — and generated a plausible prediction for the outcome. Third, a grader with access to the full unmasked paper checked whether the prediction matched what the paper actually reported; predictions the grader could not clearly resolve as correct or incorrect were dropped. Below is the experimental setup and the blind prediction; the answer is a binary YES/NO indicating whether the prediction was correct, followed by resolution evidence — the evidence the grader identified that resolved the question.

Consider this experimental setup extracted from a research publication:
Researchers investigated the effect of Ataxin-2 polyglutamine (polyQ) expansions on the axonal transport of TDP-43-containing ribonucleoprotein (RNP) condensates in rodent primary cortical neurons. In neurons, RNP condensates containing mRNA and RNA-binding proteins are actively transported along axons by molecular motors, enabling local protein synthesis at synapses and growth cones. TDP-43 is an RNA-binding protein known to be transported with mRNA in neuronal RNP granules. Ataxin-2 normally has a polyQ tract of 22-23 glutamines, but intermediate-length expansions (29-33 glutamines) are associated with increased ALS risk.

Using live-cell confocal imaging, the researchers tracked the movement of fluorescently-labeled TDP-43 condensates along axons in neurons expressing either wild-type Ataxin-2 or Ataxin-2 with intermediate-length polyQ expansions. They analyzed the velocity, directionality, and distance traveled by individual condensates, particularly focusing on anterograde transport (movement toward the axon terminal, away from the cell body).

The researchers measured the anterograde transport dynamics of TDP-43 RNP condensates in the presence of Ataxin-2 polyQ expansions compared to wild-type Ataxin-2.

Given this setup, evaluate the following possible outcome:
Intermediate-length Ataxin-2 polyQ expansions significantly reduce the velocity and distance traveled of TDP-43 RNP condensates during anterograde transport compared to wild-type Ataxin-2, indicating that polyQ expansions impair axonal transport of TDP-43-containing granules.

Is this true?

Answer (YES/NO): NO